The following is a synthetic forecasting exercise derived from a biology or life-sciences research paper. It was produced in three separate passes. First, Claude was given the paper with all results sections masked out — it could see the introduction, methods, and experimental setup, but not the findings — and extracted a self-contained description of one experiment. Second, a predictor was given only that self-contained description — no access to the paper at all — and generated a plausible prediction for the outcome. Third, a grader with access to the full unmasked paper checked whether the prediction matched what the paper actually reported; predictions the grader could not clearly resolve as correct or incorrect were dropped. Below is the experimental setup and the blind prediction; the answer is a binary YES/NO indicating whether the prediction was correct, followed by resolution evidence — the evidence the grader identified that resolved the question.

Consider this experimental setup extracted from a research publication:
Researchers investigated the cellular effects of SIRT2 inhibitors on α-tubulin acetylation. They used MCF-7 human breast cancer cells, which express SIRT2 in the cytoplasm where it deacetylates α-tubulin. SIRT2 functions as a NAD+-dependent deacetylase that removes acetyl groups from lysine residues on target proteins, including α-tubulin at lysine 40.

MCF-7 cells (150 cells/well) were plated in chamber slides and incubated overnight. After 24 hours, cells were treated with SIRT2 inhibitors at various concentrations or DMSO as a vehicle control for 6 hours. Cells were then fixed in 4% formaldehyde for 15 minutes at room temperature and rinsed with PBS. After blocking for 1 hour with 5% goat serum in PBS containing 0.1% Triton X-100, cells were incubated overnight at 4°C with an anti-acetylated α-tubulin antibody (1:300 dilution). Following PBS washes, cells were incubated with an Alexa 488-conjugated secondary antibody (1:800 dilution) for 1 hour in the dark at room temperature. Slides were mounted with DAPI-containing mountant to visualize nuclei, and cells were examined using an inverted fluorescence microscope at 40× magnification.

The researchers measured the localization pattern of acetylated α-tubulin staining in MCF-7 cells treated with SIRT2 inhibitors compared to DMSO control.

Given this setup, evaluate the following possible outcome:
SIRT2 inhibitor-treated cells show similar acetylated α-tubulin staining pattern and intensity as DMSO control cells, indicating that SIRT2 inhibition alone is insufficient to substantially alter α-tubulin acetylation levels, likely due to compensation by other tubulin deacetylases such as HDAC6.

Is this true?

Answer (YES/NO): NO